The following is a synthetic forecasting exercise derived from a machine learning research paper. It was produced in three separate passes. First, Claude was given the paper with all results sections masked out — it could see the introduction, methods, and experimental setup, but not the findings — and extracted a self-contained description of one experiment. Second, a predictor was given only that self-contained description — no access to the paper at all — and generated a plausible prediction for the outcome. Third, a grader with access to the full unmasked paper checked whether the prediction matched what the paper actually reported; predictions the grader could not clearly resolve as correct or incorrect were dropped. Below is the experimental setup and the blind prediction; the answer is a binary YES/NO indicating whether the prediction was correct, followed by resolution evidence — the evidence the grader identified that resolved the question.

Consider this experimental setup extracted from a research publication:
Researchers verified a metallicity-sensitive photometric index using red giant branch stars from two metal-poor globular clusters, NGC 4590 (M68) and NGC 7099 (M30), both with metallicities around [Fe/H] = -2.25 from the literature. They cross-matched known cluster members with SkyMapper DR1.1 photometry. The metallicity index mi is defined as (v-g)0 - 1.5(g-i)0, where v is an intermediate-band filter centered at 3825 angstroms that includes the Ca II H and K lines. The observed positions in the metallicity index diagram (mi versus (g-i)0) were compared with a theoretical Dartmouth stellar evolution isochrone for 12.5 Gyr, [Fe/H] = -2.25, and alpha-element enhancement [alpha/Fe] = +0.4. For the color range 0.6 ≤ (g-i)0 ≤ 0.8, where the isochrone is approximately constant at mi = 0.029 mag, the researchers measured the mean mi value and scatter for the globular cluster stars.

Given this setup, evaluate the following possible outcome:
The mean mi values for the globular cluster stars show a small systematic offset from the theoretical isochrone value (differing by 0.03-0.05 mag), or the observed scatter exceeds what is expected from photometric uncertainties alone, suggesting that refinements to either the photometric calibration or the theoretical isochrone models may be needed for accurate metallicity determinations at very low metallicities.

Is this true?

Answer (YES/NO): NO